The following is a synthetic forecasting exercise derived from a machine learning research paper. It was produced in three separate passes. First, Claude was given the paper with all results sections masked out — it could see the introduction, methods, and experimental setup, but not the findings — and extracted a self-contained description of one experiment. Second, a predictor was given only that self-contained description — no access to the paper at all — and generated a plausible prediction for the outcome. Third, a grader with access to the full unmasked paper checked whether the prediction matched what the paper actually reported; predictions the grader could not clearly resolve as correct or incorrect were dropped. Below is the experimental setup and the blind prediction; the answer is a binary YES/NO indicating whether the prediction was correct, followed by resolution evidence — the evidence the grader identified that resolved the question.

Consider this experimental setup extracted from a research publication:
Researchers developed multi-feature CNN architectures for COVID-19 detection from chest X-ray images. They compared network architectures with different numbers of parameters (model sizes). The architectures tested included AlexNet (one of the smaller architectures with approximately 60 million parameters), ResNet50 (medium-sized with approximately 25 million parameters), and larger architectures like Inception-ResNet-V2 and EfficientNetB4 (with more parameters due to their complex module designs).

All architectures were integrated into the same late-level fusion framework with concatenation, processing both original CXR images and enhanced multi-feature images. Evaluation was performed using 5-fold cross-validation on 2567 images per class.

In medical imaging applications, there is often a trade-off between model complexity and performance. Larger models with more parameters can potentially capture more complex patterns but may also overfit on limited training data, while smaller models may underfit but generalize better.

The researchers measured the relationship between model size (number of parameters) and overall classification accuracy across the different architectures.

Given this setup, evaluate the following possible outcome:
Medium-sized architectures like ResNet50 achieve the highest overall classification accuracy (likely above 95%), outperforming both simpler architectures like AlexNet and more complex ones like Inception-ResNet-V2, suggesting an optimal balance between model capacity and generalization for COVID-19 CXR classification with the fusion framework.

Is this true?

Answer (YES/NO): YES